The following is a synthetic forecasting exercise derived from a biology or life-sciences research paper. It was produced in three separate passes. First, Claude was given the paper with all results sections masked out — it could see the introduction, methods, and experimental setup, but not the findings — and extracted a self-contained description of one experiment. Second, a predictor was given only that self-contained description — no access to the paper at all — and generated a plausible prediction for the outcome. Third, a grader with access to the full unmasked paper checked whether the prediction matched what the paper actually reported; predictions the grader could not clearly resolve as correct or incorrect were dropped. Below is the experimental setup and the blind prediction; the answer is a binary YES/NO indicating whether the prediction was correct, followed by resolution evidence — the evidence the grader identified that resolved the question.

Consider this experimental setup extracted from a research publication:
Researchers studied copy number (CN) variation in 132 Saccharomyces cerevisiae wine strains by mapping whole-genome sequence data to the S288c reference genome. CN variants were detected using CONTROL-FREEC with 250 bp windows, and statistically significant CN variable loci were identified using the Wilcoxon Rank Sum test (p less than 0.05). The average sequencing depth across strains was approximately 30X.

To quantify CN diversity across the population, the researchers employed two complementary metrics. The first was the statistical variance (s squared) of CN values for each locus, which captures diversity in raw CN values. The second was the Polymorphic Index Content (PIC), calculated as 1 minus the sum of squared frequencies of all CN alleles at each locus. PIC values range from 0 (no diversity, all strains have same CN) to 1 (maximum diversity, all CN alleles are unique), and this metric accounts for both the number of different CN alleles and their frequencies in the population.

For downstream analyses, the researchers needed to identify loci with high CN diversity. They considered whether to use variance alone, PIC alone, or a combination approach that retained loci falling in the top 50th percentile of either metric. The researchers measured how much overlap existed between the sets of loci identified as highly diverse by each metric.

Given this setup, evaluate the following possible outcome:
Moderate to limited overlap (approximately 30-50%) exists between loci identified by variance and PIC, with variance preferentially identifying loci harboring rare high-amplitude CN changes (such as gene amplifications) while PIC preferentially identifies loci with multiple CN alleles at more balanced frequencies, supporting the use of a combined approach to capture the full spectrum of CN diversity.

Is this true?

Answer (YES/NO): NO